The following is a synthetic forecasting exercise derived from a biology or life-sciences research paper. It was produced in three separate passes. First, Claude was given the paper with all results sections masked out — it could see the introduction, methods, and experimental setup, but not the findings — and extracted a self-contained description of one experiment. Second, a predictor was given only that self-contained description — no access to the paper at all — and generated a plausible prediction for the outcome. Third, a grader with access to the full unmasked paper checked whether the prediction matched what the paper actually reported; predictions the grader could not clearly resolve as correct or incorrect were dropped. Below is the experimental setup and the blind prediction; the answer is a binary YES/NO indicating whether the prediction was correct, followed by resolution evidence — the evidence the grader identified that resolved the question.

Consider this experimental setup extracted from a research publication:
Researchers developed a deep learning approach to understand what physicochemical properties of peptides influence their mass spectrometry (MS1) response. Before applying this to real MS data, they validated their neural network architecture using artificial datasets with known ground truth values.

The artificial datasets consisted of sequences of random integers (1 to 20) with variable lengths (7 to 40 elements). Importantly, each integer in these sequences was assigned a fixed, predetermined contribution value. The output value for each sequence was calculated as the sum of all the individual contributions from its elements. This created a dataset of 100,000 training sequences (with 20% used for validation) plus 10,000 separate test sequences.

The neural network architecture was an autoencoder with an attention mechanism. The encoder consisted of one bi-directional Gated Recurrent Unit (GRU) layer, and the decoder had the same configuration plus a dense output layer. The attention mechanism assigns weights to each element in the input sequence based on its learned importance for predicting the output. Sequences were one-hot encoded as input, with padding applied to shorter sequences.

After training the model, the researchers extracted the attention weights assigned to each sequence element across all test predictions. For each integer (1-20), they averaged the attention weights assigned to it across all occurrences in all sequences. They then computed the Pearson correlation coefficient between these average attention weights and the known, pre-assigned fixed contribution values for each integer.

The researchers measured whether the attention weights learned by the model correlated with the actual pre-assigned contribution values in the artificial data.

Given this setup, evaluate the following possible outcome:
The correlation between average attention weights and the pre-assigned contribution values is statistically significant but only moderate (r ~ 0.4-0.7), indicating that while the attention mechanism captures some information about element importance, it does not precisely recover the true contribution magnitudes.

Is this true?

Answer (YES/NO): NO